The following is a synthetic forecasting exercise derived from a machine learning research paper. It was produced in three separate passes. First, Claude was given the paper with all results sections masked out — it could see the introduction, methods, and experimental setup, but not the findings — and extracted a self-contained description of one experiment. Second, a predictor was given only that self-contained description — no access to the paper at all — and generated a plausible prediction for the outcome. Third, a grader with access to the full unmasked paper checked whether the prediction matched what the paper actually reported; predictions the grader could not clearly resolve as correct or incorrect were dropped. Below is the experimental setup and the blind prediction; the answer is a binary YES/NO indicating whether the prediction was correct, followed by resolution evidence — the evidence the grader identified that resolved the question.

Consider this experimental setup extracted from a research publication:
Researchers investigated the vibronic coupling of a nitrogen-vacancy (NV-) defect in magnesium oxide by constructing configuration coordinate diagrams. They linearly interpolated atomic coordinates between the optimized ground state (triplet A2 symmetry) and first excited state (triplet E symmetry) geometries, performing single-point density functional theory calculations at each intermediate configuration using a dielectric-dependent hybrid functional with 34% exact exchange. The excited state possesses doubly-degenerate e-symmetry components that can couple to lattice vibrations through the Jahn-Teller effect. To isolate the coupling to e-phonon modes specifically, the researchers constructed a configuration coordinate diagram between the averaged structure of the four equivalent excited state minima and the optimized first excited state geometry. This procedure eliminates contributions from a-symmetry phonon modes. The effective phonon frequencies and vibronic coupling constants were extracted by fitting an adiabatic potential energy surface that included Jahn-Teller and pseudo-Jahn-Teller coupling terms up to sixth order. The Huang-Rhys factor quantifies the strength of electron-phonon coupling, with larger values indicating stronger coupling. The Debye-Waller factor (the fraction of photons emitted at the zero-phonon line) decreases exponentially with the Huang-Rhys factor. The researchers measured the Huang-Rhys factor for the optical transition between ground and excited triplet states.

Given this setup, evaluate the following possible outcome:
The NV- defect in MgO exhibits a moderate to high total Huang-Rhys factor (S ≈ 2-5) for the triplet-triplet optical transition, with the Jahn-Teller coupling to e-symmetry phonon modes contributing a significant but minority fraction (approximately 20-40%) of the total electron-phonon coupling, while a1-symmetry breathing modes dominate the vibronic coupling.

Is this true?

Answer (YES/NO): NO